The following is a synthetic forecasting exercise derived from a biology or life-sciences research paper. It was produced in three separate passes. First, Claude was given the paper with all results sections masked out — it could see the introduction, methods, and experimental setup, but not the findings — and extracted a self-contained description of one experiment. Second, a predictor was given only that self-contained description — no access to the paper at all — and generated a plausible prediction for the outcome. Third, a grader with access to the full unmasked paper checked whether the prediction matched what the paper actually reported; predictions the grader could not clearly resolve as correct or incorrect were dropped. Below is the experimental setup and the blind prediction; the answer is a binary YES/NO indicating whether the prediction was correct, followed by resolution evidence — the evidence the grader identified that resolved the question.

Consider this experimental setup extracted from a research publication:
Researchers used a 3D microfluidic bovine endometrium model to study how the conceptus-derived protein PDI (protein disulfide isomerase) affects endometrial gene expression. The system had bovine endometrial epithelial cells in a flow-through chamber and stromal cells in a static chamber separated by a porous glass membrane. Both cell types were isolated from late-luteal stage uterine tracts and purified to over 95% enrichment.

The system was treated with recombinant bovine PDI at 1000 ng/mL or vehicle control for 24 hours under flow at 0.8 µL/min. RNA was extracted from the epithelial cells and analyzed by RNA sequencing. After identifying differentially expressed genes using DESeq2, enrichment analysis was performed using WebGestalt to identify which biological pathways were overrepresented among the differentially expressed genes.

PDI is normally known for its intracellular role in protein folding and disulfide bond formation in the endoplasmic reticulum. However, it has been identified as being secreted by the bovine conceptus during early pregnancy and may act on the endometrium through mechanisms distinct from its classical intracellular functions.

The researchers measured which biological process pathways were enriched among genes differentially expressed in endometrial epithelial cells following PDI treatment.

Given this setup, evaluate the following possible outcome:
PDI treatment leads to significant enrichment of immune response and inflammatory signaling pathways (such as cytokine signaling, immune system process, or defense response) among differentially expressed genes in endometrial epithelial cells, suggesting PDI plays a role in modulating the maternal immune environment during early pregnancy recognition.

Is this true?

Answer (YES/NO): YES